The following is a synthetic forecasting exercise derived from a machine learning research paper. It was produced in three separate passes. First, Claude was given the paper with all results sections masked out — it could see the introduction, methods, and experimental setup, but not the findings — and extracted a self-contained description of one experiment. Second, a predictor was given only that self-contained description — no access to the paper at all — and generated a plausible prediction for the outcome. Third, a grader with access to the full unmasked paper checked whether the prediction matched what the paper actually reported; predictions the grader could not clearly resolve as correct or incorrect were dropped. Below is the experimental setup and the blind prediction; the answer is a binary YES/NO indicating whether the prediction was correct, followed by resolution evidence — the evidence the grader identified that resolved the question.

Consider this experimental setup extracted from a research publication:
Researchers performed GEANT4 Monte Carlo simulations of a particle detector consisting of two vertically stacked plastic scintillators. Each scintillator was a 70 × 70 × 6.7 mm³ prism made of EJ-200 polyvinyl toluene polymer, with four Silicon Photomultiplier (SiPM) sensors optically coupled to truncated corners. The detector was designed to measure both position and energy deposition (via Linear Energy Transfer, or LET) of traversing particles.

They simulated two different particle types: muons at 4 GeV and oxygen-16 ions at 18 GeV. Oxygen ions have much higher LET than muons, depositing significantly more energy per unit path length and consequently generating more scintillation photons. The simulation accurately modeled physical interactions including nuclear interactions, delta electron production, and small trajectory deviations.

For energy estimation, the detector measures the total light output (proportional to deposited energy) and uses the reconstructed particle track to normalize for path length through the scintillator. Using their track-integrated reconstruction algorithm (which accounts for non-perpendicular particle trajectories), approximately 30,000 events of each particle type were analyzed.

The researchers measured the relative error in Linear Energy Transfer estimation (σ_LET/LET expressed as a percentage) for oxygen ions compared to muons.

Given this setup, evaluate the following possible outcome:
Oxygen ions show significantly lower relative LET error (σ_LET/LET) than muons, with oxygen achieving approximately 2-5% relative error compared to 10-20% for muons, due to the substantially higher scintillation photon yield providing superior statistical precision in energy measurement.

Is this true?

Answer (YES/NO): YES